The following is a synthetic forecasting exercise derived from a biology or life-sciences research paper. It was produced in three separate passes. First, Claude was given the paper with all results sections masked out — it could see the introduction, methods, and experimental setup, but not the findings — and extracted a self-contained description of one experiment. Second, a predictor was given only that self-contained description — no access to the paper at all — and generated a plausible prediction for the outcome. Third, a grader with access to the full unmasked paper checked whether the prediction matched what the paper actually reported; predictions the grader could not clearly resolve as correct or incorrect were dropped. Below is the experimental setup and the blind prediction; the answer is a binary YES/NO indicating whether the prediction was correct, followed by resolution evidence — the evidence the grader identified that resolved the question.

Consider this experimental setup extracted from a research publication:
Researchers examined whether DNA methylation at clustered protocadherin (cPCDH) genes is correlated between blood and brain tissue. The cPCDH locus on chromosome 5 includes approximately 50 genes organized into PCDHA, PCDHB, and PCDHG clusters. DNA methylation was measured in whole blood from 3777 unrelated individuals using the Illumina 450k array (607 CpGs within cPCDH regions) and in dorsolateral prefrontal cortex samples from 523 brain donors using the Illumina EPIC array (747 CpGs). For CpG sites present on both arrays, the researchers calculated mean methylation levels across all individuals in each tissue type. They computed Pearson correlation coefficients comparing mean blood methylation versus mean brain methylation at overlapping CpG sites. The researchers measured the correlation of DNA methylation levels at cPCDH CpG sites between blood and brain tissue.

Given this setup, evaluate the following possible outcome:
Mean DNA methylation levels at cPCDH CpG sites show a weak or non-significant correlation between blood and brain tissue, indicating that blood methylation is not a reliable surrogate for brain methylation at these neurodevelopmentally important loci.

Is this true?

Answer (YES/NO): NO